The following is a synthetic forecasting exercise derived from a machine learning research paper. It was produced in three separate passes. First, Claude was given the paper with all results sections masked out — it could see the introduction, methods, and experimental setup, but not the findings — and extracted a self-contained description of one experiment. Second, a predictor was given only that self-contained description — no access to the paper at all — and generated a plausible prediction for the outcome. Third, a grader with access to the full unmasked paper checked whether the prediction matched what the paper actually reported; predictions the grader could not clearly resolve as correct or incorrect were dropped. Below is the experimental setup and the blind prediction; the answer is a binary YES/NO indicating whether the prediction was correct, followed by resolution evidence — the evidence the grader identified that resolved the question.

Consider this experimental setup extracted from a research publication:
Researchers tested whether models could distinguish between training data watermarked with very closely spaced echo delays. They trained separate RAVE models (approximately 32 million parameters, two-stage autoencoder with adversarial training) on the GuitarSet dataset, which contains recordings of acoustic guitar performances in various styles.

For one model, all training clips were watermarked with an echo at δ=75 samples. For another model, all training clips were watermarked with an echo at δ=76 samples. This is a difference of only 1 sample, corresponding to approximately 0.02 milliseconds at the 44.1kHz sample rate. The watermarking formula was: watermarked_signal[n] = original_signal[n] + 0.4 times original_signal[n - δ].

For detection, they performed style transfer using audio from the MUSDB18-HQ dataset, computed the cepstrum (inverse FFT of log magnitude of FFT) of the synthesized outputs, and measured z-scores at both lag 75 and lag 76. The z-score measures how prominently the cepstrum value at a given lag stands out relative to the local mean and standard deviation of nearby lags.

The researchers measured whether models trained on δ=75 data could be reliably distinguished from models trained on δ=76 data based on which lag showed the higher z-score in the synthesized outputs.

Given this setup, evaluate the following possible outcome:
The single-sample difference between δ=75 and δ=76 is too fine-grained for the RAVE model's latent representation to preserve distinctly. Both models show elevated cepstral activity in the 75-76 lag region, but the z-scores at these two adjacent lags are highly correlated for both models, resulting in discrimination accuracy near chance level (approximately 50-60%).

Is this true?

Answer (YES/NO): NO